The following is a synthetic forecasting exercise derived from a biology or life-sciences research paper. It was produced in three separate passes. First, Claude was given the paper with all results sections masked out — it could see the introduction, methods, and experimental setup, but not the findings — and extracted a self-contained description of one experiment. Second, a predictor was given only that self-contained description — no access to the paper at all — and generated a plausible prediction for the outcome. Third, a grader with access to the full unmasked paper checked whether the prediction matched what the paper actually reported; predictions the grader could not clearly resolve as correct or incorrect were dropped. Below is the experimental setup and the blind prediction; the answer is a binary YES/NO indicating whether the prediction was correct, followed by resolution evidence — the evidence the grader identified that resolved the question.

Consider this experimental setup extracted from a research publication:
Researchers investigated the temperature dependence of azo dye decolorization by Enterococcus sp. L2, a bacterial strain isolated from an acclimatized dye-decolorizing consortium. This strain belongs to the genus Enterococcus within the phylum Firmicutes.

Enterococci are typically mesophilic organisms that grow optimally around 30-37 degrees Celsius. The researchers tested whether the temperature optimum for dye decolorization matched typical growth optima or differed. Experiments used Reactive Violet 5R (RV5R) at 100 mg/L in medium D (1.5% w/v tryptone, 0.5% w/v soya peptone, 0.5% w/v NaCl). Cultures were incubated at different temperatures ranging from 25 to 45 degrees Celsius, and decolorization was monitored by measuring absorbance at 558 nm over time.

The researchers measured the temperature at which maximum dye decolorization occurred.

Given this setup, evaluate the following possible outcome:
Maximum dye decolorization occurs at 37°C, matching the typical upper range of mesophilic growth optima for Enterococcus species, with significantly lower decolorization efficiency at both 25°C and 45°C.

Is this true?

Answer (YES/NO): NO